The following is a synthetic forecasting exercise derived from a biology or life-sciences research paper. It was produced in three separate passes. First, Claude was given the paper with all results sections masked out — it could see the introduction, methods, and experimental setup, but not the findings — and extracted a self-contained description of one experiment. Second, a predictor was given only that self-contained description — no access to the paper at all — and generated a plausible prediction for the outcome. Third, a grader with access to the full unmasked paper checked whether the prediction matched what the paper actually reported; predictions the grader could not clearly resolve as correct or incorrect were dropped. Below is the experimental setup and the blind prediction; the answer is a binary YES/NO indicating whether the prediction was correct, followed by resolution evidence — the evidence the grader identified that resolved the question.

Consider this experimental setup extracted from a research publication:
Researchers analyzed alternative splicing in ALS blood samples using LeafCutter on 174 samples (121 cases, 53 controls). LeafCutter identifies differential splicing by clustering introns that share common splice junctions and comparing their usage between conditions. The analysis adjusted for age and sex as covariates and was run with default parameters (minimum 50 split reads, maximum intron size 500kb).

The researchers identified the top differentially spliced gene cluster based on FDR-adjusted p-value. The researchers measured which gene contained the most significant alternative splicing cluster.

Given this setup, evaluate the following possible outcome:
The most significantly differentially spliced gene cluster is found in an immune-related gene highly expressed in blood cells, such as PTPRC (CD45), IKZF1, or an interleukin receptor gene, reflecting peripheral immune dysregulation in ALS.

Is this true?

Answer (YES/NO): NO